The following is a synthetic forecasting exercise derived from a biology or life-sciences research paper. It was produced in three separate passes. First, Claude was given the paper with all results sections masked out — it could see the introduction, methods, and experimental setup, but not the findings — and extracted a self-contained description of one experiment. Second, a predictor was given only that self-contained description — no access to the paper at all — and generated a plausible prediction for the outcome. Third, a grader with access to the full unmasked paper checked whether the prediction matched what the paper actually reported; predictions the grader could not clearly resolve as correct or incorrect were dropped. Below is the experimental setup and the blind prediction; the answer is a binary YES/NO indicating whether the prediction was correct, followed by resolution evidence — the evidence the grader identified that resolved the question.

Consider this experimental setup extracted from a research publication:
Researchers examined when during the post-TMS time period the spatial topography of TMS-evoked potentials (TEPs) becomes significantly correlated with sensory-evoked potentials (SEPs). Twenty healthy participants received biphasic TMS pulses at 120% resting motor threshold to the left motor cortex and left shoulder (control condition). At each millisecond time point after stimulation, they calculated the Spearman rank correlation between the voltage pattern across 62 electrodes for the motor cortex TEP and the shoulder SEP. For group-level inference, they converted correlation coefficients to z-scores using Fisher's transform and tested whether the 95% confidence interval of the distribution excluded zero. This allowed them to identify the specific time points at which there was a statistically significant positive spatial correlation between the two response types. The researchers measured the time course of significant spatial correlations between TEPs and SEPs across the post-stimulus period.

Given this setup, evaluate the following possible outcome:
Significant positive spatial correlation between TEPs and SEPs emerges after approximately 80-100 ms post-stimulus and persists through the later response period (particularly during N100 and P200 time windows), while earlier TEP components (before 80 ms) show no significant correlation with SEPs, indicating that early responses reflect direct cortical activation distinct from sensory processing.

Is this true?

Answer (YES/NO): NO